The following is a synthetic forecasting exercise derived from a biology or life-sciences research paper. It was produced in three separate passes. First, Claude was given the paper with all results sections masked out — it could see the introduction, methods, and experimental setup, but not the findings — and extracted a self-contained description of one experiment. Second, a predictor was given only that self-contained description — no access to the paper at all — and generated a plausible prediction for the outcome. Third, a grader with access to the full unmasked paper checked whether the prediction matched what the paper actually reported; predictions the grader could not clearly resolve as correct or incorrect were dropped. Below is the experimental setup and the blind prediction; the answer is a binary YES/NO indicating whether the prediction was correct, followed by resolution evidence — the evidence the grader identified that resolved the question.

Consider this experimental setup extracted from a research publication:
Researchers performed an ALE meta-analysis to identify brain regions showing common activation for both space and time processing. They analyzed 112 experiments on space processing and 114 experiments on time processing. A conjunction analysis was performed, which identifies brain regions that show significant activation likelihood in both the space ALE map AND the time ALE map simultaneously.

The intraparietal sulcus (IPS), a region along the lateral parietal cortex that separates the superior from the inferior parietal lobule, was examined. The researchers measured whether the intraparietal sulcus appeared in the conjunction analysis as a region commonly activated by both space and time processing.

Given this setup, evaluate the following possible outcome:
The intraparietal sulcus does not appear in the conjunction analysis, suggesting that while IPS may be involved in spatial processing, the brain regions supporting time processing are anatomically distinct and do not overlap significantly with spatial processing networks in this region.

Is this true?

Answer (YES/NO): NO